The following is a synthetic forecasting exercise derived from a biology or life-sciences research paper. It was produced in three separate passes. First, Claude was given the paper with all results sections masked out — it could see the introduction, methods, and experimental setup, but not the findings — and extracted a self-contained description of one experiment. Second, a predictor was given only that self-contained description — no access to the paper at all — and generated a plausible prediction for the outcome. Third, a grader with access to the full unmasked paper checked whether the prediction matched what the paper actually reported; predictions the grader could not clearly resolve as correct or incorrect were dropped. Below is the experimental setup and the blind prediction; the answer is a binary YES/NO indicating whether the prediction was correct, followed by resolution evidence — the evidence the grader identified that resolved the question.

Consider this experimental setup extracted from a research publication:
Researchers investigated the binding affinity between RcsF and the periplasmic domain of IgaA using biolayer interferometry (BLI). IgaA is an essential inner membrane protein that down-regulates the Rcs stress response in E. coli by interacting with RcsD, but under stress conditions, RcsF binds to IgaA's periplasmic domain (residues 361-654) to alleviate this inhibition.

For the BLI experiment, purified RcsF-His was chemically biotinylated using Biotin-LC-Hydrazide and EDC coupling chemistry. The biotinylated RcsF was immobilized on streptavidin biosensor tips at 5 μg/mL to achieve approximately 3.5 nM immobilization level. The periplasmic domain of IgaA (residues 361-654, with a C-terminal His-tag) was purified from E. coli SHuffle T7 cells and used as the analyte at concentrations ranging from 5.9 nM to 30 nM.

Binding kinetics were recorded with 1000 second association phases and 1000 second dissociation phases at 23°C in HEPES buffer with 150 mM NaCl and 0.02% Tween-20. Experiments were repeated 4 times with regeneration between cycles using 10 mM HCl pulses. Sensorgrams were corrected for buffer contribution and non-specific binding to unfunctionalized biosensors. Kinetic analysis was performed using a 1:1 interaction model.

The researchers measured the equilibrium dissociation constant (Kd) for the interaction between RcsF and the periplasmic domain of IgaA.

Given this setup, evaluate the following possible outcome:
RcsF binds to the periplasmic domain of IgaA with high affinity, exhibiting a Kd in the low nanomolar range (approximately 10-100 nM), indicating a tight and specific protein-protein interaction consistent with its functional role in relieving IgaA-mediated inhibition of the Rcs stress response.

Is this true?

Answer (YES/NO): NO